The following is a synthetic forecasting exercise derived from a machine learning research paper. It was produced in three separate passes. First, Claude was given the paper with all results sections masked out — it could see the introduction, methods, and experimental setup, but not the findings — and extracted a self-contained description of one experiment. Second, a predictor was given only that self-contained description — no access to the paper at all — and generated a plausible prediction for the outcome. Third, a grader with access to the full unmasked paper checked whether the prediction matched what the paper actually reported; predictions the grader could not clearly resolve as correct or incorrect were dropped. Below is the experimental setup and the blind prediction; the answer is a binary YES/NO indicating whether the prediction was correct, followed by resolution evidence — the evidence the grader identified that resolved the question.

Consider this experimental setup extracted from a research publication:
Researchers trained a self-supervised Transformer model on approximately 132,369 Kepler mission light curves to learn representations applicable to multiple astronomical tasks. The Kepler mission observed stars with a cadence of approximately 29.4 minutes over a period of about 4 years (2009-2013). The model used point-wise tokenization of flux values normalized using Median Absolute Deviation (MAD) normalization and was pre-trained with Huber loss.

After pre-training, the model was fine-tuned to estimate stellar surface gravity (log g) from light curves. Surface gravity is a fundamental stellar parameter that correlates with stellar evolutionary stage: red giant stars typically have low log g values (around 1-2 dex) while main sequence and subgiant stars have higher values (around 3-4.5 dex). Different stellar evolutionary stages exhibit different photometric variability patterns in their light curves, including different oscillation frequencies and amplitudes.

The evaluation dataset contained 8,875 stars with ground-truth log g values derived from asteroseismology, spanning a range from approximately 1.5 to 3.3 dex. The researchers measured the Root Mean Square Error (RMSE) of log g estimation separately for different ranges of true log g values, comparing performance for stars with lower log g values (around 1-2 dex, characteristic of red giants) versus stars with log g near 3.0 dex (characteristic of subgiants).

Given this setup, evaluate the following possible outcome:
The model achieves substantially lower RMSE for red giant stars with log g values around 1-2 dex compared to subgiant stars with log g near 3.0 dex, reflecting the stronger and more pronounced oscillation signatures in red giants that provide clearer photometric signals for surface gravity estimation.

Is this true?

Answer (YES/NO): NO